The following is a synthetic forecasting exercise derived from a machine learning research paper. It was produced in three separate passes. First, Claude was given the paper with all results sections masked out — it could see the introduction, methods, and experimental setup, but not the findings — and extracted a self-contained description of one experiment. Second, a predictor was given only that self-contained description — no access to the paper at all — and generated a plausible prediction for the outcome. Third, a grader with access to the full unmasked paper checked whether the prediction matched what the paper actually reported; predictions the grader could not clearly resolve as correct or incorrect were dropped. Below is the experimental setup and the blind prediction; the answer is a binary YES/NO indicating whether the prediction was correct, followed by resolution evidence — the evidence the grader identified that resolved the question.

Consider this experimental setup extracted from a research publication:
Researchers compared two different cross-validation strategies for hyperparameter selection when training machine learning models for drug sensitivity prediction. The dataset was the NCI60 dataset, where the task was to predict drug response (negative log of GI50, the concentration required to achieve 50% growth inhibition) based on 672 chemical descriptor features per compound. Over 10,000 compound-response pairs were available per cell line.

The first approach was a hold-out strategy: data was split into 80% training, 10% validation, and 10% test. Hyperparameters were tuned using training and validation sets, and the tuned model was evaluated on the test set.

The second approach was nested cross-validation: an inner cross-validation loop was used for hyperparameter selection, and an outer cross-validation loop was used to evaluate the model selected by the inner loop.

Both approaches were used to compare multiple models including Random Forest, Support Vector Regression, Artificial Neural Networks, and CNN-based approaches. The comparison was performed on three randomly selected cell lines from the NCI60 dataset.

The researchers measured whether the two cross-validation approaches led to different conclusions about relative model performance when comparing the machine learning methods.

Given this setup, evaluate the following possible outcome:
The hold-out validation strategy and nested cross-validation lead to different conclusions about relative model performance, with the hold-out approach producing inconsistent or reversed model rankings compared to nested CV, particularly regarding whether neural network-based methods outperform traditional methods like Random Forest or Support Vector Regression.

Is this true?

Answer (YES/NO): NO